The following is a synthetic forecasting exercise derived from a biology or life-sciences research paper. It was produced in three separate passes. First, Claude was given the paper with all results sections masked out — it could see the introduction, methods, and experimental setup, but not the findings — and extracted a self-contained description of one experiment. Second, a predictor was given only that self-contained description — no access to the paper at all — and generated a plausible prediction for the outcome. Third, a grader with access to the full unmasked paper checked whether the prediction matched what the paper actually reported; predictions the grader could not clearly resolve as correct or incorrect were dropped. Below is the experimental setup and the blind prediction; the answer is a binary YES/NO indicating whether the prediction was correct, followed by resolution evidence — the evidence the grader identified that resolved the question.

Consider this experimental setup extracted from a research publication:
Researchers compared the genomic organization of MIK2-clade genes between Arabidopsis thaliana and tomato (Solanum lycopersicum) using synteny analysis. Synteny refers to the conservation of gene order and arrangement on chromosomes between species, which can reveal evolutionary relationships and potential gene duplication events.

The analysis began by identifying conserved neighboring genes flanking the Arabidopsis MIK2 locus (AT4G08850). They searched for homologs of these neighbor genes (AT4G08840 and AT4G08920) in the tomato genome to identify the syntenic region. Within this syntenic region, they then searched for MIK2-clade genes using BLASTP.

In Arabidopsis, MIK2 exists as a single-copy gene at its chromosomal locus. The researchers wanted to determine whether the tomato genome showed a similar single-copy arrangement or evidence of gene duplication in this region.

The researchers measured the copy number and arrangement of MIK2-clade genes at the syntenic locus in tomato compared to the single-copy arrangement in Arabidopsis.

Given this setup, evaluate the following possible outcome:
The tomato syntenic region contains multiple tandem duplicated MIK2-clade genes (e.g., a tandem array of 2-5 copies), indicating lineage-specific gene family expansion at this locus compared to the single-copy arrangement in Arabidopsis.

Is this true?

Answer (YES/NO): YES